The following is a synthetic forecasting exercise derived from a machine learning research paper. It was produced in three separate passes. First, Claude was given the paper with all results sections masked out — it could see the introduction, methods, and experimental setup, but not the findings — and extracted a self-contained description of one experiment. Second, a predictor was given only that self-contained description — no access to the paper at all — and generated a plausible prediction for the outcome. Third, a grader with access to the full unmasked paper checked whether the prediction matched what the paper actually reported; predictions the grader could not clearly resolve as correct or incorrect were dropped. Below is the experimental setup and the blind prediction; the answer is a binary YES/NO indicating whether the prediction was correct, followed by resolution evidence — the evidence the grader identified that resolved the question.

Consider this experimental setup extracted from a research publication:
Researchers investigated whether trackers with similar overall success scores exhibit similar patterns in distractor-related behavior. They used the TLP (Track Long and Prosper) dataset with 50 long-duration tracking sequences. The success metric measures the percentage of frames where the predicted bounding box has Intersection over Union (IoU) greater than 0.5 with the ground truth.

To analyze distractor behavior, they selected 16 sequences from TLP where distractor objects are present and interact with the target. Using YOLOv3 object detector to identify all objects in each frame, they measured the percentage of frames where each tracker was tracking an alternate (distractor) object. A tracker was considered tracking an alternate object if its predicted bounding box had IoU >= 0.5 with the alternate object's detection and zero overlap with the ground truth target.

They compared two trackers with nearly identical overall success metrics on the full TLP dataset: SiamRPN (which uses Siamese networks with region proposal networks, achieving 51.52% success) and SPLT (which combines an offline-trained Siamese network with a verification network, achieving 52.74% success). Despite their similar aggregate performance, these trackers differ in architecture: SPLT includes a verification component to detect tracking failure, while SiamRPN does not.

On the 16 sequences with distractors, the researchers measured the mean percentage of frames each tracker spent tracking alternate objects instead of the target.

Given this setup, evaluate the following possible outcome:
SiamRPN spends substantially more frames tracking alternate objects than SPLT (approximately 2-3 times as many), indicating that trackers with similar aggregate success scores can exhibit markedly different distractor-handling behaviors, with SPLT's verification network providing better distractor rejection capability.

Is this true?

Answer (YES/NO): NO